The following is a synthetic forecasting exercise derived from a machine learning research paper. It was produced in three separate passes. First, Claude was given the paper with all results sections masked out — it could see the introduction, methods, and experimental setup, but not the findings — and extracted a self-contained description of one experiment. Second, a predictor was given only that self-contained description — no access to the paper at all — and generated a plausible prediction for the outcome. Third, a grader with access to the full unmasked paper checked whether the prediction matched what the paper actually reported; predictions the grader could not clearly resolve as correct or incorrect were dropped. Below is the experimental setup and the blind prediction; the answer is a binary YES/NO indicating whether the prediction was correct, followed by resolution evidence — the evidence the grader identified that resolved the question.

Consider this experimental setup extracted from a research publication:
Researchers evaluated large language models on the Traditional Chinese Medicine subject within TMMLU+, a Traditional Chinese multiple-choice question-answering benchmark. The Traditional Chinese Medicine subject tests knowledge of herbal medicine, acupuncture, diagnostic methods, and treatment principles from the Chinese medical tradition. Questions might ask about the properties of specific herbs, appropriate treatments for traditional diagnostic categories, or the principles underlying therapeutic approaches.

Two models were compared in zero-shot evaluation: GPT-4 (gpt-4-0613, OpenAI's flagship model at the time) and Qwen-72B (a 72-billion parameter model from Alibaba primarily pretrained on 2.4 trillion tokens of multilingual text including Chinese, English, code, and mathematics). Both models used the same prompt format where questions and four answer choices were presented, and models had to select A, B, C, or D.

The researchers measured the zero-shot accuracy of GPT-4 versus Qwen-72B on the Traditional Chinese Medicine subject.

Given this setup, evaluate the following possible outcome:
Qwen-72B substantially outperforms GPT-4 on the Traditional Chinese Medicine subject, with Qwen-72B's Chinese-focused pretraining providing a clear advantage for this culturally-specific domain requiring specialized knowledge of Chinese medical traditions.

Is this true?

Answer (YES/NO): YES